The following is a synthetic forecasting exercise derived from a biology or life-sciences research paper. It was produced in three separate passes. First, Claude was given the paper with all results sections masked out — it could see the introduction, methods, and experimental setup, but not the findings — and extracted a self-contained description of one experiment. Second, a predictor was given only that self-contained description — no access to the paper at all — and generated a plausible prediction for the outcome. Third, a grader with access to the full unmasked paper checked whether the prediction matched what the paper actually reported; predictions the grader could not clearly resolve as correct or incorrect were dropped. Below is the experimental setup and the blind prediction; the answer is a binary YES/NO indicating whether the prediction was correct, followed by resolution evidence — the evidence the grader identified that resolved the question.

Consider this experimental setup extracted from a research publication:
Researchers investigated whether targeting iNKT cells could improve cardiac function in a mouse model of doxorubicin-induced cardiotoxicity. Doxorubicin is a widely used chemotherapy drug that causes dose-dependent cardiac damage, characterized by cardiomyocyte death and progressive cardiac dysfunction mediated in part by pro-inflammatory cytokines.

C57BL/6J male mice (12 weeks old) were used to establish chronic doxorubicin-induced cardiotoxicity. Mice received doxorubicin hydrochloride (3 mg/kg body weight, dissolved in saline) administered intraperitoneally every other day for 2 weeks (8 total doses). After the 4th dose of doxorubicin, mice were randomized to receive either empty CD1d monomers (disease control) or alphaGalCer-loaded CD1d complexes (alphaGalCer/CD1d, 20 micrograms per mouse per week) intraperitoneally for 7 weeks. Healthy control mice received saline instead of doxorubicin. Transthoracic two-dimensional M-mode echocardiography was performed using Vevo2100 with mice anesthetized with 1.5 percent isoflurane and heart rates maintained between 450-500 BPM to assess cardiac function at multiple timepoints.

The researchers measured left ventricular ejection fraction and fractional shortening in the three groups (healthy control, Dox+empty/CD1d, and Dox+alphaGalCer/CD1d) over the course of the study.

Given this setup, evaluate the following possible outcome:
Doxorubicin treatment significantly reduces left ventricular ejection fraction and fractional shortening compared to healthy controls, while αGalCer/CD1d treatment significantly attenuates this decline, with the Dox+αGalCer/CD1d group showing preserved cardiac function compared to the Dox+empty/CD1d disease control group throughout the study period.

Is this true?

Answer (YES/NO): NO